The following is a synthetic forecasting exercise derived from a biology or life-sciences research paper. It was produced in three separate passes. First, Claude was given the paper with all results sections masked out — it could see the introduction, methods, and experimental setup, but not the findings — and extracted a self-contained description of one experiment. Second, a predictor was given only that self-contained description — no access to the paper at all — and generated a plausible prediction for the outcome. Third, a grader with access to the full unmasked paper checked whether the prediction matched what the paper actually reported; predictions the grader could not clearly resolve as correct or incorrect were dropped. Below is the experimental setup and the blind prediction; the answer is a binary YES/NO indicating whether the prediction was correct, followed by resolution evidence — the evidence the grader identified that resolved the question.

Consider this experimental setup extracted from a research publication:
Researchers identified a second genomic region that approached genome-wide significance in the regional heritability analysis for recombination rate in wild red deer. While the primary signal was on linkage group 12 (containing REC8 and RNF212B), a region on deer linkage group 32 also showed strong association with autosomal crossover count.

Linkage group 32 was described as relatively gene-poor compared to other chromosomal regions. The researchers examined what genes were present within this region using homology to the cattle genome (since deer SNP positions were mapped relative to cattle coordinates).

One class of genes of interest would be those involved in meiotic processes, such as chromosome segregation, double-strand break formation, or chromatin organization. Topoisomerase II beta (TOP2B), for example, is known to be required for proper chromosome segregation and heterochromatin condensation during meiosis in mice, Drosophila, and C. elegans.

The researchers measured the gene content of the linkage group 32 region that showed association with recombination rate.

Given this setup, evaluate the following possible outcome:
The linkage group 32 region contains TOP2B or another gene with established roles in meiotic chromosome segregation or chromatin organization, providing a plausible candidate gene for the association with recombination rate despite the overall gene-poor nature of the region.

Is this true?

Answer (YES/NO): YES